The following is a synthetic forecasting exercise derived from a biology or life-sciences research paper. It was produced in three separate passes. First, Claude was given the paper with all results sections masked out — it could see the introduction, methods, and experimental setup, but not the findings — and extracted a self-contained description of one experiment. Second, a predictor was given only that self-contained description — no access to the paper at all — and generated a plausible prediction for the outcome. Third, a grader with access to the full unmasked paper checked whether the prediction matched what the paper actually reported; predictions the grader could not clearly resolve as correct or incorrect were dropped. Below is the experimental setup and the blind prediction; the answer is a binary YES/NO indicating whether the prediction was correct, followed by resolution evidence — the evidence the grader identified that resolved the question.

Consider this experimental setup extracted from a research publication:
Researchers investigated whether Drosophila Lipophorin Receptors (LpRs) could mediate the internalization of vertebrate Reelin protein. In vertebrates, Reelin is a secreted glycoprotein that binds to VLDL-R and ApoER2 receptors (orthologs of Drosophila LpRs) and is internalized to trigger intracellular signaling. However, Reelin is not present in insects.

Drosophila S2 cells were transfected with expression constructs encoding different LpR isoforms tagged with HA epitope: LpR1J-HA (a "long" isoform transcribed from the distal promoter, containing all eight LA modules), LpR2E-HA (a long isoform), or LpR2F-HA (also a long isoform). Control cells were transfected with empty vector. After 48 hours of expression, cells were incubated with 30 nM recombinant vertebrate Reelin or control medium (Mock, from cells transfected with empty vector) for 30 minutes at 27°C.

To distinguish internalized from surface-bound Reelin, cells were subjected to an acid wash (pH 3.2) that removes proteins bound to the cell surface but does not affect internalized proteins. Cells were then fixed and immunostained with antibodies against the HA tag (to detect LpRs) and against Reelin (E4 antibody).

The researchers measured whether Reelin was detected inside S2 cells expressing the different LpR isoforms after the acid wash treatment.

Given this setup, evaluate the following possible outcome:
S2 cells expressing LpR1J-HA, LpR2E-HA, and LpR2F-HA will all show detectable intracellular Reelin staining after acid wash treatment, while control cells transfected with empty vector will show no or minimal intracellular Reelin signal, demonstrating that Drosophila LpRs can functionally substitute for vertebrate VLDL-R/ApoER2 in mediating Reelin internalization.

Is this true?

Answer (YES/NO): NO